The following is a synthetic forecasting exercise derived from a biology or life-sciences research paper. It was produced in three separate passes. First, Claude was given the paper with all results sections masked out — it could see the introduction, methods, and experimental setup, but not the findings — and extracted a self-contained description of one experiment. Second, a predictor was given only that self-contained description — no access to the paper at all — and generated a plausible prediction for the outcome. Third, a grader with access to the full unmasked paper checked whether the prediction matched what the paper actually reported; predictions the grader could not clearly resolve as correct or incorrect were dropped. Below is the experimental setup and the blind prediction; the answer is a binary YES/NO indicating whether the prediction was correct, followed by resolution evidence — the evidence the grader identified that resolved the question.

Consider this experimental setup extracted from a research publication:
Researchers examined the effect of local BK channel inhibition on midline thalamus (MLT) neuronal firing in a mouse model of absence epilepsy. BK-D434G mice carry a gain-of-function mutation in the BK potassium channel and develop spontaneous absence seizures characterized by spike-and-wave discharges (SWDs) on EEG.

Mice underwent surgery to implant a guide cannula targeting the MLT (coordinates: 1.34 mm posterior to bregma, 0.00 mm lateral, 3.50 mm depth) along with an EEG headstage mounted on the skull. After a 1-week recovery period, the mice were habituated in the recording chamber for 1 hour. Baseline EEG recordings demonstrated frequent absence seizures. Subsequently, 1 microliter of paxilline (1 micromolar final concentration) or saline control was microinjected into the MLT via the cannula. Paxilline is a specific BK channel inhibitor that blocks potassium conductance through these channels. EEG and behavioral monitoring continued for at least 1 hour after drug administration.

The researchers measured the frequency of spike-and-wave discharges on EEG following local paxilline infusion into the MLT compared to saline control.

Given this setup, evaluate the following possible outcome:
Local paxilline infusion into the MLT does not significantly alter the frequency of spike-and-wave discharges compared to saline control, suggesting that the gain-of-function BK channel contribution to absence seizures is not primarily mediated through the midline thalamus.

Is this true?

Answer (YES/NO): NO